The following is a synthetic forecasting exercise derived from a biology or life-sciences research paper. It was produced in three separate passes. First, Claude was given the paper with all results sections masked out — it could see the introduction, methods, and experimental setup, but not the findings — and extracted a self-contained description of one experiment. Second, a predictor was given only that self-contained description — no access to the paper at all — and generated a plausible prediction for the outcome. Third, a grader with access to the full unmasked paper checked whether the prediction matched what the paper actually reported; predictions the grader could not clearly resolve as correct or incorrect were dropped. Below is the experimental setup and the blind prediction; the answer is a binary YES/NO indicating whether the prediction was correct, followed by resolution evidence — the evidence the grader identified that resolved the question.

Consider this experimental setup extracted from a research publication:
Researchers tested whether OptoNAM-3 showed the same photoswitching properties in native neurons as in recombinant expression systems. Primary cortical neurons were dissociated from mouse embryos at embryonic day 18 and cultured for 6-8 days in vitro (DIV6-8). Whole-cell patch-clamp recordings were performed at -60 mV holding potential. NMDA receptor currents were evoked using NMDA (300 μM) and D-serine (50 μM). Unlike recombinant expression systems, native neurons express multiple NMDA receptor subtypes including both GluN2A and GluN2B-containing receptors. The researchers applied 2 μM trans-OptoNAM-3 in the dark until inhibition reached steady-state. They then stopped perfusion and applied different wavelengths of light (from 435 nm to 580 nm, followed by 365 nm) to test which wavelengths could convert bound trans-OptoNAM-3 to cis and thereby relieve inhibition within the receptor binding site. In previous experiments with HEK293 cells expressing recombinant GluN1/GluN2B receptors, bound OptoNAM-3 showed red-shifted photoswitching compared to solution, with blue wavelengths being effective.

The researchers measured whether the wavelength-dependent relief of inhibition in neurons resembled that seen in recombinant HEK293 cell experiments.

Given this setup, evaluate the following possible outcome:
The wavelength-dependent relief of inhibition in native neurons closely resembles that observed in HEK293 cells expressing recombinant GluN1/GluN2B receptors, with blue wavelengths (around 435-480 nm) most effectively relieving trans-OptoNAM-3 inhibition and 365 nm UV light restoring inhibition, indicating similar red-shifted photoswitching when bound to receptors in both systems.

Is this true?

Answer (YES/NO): NO